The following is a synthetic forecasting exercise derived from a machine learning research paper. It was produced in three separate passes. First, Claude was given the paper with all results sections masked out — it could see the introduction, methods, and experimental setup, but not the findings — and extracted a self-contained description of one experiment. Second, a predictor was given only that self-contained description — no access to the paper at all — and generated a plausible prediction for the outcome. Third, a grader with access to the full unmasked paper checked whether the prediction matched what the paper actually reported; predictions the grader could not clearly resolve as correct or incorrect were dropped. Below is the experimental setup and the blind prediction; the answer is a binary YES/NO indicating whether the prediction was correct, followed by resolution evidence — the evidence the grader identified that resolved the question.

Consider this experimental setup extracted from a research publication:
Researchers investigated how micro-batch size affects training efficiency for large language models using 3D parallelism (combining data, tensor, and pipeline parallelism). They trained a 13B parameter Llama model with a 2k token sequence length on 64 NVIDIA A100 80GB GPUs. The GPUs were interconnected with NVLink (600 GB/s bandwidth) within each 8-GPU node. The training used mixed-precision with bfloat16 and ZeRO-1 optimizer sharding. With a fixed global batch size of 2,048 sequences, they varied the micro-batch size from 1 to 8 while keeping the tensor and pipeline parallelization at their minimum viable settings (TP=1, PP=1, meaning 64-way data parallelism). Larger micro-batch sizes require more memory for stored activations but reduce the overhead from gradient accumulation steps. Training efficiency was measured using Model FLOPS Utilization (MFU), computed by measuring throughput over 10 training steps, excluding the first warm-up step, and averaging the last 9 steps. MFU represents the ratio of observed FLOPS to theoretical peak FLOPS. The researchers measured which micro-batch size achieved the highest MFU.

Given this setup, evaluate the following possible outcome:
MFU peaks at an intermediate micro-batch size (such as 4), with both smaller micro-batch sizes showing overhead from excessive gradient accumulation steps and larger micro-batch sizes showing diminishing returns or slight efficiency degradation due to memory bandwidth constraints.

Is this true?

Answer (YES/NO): NO